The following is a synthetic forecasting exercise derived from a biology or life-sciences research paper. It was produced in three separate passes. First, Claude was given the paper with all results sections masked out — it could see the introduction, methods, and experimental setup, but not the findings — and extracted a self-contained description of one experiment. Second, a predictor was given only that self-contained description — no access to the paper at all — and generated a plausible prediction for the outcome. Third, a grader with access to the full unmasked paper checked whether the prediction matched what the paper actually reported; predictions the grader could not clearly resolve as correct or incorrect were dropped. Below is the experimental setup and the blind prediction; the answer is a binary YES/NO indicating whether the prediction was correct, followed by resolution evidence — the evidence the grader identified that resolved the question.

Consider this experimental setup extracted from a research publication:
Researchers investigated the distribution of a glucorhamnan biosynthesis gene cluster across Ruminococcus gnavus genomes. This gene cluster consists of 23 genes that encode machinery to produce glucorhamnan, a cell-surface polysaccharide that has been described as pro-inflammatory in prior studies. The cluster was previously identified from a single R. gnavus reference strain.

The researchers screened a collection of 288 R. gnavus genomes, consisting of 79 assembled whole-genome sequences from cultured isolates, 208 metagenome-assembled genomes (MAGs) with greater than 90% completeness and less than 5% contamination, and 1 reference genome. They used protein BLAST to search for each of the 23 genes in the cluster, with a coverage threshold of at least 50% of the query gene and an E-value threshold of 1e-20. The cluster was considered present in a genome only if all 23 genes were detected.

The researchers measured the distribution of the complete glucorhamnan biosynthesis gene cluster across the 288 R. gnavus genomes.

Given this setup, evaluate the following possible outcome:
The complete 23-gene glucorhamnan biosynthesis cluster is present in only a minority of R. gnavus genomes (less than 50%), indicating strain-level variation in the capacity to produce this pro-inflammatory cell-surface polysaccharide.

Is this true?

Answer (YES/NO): YES